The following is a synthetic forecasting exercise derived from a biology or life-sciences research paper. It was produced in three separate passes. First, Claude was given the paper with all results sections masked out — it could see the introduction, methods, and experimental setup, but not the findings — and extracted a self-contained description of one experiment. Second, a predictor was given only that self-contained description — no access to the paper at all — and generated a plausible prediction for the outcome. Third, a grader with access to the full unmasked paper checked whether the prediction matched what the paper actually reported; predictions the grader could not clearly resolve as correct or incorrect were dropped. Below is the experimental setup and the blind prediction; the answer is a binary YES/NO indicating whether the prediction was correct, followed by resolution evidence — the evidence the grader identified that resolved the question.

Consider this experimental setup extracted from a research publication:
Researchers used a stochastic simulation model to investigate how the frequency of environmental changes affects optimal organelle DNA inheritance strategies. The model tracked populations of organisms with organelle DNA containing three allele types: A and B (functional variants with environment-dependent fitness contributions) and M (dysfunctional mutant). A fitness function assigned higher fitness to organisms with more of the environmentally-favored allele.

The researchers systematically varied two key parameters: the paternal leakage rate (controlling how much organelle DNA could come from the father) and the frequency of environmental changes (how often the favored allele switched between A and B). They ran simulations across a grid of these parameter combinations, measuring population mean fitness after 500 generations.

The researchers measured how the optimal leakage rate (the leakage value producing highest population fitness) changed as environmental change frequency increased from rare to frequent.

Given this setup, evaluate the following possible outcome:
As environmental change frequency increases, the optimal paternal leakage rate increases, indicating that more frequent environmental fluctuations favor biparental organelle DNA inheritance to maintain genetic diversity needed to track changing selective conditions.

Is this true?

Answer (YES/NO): NO